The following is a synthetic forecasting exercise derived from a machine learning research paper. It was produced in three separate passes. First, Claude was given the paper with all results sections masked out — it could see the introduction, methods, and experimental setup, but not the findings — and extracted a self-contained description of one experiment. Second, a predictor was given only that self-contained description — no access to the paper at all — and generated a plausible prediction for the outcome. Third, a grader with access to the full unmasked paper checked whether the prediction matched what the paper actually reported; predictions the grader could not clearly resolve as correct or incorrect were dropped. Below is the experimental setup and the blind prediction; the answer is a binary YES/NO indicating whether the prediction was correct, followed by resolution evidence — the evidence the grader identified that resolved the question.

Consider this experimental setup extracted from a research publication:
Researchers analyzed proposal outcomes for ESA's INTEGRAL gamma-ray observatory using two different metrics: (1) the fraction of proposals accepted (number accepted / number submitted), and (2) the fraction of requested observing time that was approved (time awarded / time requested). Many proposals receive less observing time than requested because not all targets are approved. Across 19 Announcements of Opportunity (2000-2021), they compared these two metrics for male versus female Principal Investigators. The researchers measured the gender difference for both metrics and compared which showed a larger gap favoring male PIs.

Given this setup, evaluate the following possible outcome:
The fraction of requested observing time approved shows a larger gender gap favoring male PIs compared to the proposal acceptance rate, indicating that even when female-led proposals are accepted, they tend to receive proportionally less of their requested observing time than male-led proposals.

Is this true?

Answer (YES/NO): YES